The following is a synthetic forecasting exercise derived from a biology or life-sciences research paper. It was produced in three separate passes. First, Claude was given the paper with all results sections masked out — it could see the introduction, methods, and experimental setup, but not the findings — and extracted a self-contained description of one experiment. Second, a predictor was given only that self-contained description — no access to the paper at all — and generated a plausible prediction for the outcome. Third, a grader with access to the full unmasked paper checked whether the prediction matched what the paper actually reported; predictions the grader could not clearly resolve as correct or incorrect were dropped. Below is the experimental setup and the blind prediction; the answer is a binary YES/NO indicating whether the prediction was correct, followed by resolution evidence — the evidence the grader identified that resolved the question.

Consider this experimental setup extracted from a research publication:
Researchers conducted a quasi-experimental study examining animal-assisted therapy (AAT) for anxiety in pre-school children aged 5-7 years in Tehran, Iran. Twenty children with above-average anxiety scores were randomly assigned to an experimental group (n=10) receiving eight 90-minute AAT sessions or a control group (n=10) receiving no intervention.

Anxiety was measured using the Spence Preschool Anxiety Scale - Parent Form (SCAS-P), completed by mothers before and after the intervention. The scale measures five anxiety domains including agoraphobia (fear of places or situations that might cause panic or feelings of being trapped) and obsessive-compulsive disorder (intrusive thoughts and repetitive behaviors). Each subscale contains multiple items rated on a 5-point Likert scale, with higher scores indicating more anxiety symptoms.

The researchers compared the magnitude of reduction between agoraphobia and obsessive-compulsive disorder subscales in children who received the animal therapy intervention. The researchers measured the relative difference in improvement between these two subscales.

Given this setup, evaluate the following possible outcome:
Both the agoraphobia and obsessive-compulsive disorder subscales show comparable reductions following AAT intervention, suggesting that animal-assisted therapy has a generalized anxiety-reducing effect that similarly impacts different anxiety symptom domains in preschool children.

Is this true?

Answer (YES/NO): NO